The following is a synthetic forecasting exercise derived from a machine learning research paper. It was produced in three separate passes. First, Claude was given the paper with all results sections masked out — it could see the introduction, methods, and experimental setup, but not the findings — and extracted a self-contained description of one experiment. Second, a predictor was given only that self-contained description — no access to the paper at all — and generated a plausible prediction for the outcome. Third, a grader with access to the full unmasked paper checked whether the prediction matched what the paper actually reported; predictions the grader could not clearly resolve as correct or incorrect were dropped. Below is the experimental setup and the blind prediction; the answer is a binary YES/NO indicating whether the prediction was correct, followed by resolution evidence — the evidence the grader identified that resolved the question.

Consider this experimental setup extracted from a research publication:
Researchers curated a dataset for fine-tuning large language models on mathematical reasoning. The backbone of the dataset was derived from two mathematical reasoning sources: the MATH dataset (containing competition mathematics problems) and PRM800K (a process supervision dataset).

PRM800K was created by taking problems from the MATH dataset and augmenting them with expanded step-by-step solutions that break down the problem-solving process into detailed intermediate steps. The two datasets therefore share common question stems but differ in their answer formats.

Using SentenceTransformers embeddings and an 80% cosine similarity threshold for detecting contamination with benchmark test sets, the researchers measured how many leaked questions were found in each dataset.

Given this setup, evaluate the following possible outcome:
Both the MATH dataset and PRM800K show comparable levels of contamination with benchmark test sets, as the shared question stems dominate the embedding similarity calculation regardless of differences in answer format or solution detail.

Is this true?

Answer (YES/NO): YES